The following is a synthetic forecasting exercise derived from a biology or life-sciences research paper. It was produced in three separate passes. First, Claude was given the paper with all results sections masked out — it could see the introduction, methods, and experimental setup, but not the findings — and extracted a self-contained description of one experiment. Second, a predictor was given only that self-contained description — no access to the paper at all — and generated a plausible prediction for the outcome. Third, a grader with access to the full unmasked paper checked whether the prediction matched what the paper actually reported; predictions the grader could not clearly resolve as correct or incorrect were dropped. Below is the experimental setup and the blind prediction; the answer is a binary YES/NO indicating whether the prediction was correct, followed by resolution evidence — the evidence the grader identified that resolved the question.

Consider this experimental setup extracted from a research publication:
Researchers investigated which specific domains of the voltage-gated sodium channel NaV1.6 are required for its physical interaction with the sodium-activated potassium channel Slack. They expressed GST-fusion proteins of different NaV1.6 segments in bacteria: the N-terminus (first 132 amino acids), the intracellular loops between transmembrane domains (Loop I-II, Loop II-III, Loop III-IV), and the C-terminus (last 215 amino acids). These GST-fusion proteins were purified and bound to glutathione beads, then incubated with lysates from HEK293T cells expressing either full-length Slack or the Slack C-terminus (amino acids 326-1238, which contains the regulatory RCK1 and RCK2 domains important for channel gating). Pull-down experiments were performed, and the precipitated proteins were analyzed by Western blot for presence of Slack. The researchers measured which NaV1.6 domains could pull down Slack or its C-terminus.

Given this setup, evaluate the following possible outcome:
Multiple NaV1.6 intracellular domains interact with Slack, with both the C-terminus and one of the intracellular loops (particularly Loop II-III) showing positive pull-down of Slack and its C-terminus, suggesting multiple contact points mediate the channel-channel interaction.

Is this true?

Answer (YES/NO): NO